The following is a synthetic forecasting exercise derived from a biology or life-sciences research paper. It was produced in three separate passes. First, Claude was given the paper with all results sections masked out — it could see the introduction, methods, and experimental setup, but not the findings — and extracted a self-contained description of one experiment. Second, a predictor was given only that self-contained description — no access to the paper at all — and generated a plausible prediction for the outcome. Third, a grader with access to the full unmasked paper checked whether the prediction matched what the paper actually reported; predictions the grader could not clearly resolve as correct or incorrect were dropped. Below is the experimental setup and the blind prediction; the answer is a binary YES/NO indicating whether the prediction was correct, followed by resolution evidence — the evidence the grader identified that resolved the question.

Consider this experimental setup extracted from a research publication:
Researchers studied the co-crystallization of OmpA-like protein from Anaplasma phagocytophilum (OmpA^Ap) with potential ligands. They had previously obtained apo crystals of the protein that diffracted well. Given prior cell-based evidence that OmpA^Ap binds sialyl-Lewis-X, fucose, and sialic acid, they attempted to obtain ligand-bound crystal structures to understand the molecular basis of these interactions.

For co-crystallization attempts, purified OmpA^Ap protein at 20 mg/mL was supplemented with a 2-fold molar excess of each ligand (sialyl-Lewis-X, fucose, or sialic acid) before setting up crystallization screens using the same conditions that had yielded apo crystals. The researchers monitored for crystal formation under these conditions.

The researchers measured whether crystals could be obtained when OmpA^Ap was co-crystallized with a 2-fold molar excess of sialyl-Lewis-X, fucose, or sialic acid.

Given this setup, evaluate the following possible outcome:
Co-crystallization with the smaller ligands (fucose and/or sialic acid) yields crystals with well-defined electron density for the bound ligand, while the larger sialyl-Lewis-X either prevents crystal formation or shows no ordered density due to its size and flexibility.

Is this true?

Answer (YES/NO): NO